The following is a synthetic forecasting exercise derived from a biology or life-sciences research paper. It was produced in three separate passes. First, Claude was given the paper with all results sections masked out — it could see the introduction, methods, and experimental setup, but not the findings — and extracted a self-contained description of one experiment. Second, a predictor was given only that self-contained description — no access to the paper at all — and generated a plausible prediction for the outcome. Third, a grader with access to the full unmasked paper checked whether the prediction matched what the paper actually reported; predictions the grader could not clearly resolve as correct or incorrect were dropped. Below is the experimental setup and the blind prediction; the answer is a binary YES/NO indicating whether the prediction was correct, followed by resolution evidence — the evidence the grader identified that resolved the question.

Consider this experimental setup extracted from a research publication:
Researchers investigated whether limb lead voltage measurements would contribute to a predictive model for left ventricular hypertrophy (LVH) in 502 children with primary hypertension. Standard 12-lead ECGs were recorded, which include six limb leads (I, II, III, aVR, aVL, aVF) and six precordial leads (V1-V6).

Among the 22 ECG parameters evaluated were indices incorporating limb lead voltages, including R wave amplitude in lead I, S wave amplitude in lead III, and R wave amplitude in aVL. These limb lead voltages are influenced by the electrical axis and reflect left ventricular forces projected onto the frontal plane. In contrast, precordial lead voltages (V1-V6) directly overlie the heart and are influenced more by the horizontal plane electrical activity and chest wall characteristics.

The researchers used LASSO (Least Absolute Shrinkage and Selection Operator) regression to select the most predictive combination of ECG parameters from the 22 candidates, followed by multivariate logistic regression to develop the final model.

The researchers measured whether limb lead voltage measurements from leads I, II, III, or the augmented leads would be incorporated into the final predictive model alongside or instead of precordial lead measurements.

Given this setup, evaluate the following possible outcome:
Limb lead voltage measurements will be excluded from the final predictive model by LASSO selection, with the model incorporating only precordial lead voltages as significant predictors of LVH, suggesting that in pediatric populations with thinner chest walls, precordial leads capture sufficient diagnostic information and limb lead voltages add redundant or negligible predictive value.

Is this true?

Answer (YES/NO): NO